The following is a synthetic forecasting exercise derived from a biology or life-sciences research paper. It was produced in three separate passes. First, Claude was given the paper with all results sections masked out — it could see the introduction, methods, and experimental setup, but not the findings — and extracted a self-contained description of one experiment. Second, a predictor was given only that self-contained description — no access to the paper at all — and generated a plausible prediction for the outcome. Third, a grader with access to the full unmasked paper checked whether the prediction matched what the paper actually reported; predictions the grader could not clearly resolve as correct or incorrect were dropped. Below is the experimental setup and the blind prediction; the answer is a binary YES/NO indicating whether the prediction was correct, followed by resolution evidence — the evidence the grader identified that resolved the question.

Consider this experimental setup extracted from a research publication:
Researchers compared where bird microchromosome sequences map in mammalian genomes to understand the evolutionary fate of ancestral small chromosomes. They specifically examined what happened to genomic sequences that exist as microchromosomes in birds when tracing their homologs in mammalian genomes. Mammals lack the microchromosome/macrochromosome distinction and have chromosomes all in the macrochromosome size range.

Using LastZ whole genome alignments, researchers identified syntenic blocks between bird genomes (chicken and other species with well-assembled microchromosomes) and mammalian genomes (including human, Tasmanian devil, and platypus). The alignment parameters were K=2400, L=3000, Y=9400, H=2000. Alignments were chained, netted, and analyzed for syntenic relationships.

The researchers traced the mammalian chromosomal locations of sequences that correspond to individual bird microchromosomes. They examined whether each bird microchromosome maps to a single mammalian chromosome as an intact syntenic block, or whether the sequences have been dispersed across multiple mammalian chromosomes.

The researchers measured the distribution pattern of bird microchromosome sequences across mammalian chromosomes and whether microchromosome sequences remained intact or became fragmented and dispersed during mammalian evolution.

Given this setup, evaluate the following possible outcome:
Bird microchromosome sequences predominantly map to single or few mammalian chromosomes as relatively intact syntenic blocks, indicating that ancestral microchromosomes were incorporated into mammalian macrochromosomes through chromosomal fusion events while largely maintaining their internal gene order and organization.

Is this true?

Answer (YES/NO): NO